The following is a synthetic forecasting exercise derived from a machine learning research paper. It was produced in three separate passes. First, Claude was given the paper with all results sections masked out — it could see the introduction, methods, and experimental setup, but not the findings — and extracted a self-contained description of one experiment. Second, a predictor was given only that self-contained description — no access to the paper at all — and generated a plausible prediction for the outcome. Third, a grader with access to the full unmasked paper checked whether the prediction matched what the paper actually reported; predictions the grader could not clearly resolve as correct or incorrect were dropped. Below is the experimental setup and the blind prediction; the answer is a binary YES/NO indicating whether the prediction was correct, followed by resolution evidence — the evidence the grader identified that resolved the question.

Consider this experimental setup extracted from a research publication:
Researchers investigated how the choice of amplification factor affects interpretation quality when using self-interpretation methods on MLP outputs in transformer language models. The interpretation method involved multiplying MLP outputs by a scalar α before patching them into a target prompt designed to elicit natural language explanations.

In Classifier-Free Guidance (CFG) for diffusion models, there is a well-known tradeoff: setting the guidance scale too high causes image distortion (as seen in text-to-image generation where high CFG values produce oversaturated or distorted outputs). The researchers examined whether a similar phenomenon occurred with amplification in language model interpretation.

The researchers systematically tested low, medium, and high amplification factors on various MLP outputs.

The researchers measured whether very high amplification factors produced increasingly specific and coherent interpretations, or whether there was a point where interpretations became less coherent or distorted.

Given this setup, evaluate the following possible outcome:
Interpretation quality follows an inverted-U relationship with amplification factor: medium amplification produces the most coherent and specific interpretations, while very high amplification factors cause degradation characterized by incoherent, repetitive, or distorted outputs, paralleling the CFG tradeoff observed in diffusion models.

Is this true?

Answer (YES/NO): YES